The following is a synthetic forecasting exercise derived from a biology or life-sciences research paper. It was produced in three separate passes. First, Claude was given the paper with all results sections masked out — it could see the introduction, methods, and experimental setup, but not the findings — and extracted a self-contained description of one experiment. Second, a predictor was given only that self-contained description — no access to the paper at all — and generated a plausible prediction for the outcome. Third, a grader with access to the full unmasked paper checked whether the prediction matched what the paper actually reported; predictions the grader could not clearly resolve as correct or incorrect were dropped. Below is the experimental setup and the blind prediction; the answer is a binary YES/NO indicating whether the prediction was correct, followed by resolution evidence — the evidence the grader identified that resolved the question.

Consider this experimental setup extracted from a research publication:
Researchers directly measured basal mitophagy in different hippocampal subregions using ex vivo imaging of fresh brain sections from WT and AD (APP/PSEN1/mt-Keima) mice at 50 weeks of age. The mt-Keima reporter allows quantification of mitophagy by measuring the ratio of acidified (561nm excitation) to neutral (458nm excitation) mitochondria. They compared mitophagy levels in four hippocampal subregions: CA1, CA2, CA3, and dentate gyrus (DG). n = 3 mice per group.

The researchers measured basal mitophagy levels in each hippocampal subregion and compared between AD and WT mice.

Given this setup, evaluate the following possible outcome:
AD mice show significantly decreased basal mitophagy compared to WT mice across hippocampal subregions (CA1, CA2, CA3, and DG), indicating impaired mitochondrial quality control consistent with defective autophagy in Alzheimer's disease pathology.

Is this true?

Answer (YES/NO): NO